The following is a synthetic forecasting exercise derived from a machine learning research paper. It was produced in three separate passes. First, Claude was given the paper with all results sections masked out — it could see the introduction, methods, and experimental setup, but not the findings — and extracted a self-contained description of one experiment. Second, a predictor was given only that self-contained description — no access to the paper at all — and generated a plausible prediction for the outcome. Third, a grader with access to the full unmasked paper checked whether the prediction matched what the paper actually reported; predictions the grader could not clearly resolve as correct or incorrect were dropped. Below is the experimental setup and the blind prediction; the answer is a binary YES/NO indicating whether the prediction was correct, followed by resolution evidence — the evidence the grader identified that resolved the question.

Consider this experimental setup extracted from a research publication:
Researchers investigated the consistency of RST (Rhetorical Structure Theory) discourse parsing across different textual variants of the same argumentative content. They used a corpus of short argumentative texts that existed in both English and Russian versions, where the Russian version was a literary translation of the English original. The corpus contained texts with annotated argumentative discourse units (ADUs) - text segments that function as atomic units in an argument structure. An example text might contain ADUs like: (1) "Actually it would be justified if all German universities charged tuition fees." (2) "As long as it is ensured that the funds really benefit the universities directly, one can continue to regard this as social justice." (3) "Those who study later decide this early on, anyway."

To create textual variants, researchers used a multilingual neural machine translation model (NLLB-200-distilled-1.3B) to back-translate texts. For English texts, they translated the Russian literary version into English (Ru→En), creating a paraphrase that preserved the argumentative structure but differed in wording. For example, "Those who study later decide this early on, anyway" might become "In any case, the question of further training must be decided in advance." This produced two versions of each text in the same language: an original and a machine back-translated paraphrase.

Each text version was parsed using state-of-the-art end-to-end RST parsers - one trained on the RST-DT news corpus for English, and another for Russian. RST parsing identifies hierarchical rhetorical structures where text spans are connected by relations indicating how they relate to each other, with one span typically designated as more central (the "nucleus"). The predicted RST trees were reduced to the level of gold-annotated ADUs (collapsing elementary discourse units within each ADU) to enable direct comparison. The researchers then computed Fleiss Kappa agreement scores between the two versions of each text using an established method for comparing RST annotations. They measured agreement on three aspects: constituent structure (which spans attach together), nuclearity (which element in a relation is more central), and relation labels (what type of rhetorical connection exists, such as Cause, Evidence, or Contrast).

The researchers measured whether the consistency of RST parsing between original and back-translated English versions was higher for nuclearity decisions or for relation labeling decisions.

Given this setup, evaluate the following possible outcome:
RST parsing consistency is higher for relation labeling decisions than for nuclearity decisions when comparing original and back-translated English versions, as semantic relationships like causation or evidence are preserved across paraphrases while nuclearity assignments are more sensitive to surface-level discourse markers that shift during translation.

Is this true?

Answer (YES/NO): YES